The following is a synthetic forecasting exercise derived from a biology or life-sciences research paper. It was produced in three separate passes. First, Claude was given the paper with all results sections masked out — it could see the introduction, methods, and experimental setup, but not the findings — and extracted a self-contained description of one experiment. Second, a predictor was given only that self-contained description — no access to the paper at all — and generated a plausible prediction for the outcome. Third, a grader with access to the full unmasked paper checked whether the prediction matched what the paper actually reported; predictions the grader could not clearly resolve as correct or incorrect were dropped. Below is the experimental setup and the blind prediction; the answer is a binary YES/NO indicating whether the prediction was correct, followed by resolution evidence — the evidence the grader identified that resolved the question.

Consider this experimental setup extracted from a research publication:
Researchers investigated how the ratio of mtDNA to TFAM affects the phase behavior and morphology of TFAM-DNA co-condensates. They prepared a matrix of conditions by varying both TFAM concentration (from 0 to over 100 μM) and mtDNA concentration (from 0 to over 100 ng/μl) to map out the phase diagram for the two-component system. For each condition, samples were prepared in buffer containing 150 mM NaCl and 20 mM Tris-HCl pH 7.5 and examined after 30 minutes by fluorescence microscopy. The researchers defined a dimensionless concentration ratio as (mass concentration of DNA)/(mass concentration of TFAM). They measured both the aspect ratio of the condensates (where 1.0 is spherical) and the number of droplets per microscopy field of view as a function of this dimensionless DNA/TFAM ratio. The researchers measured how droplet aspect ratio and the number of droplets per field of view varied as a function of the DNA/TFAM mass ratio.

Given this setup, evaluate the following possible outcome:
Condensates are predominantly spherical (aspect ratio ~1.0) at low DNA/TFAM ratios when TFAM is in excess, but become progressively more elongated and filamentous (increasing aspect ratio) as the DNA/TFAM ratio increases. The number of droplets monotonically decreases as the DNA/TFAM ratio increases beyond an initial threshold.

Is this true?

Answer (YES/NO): YES